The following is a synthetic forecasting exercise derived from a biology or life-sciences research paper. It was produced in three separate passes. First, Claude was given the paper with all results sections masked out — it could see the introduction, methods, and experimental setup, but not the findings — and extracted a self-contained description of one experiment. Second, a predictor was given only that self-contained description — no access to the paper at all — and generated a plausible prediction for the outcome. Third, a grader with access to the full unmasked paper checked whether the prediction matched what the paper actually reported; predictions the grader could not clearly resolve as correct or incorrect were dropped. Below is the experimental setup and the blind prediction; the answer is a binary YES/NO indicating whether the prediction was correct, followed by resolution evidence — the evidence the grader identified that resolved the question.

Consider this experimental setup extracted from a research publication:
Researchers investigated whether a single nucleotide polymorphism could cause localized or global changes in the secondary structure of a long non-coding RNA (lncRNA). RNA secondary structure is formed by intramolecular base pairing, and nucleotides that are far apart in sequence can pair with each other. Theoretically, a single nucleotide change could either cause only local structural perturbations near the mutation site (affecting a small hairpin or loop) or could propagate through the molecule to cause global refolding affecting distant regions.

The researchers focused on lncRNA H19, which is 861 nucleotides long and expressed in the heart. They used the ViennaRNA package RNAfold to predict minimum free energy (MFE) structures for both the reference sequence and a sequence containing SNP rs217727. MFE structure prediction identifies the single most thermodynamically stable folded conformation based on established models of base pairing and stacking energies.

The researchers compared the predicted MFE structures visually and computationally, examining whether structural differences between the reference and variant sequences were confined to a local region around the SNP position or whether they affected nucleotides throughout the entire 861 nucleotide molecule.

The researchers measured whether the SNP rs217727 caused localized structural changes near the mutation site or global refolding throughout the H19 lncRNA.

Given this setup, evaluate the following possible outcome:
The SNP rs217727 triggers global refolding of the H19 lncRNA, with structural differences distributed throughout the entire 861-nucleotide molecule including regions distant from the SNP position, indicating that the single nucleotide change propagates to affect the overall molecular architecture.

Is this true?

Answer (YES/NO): NO